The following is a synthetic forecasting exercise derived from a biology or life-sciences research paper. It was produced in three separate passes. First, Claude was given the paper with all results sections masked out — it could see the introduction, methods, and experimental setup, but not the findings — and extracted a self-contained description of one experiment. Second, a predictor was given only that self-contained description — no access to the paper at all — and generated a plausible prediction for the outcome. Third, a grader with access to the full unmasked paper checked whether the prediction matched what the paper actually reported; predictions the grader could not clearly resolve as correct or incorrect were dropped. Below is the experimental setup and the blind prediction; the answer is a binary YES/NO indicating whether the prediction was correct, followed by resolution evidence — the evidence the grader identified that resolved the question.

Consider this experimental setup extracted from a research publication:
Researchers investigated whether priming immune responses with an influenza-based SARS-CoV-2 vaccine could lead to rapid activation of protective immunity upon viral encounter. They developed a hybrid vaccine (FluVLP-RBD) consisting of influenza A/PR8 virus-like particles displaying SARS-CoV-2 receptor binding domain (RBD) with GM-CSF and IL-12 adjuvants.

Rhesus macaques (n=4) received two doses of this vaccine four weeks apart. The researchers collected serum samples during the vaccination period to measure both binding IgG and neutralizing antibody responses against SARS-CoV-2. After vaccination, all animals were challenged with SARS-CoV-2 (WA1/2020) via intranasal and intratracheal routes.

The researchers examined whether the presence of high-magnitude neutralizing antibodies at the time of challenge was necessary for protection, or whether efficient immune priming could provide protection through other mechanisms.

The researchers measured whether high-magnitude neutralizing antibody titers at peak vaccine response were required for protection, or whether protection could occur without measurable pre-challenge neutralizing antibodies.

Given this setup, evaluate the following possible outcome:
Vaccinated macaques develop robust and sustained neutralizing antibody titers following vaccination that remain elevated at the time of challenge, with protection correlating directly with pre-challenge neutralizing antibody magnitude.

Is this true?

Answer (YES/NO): NO